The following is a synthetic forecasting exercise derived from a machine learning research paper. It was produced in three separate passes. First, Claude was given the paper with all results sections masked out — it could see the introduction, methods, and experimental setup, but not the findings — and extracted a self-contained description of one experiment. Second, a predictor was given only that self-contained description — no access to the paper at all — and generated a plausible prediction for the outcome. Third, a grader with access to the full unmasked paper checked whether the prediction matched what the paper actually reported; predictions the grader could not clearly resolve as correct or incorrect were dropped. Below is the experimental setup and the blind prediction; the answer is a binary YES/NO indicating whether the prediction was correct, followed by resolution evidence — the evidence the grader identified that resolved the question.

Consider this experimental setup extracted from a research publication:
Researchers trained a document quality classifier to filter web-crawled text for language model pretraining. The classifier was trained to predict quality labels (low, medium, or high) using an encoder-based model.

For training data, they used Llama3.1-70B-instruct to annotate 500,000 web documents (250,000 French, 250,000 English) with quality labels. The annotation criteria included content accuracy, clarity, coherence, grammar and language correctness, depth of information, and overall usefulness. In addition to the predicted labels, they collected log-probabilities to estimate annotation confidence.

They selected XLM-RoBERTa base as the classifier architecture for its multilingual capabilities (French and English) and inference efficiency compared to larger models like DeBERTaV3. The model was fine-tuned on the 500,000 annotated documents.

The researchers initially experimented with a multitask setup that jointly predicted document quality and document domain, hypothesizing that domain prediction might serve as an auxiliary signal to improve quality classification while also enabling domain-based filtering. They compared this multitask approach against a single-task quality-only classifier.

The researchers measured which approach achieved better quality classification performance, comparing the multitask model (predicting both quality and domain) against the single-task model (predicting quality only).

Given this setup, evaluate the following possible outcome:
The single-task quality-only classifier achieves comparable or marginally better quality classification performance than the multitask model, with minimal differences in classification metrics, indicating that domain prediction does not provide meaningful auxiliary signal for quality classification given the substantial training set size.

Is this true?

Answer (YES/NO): NO